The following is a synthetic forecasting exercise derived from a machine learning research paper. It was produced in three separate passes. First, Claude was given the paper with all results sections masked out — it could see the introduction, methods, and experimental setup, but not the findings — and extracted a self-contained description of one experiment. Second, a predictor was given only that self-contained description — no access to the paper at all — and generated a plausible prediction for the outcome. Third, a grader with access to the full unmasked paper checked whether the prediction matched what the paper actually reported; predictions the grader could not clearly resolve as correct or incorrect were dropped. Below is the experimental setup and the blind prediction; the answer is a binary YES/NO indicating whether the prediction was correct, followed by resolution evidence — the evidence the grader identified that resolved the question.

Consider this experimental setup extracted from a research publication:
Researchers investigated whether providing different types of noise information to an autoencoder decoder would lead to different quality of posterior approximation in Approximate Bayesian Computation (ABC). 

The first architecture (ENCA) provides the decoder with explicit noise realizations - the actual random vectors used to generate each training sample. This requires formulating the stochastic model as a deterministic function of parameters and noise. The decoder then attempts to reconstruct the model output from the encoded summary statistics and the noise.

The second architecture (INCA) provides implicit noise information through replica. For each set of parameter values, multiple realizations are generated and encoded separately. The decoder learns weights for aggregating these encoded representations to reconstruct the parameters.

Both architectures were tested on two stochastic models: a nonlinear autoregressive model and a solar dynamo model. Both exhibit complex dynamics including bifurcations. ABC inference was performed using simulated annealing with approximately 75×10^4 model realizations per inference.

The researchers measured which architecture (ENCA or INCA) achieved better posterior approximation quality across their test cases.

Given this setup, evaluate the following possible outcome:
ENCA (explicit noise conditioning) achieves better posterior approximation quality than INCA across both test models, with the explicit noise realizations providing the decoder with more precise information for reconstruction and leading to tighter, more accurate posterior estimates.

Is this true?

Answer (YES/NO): YES